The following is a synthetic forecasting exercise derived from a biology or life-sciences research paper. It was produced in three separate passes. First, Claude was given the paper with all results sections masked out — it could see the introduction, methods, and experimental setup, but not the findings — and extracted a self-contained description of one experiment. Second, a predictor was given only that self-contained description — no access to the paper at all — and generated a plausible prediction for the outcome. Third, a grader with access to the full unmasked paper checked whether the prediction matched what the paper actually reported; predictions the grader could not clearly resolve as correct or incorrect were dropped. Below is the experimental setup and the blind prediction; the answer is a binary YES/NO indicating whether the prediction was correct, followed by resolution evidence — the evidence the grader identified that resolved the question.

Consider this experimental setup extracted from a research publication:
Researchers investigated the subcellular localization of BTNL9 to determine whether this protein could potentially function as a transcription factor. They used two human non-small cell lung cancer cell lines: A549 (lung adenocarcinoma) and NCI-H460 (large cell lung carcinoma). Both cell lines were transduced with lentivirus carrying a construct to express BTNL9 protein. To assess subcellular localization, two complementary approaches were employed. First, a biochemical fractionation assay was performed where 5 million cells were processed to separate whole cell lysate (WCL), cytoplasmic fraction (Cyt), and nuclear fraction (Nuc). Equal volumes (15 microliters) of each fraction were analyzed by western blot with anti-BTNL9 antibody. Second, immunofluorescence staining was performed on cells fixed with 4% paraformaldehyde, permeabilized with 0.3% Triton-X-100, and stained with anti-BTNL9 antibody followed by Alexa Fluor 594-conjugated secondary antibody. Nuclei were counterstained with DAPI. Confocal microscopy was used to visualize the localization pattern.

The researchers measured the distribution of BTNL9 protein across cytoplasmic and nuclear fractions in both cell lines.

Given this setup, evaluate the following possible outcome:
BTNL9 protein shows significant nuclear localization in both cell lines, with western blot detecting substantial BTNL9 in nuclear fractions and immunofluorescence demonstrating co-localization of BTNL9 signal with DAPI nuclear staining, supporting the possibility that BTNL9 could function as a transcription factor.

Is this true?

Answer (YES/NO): YES